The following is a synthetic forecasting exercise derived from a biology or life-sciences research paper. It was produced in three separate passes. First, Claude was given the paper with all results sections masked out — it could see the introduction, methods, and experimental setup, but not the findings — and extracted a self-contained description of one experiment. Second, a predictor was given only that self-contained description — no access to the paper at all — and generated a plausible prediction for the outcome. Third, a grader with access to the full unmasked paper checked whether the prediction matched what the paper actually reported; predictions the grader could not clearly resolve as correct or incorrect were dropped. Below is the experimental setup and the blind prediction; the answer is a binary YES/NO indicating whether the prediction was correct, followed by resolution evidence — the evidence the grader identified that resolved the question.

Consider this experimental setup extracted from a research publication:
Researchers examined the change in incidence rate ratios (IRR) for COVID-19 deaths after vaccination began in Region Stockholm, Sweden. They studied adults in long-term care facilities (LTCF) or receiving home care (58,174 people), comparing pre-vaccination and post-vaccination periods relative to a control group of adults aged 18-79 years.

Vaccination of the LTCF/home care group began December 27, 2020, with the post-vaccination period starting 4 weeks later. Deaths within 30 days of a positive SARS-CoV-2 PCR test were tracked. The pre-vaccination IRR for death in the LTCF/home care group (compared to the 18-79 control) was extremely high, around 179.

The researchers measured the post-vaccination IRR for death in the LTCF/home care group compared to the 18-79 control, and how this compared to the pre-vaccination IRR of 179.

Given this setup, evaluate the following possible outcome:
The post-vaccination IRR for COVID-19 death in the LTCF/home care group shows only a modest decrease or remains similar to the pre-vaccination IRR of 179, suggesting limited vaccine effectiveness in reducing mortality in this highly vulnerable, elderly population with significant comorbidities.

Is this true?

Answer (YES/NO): NO